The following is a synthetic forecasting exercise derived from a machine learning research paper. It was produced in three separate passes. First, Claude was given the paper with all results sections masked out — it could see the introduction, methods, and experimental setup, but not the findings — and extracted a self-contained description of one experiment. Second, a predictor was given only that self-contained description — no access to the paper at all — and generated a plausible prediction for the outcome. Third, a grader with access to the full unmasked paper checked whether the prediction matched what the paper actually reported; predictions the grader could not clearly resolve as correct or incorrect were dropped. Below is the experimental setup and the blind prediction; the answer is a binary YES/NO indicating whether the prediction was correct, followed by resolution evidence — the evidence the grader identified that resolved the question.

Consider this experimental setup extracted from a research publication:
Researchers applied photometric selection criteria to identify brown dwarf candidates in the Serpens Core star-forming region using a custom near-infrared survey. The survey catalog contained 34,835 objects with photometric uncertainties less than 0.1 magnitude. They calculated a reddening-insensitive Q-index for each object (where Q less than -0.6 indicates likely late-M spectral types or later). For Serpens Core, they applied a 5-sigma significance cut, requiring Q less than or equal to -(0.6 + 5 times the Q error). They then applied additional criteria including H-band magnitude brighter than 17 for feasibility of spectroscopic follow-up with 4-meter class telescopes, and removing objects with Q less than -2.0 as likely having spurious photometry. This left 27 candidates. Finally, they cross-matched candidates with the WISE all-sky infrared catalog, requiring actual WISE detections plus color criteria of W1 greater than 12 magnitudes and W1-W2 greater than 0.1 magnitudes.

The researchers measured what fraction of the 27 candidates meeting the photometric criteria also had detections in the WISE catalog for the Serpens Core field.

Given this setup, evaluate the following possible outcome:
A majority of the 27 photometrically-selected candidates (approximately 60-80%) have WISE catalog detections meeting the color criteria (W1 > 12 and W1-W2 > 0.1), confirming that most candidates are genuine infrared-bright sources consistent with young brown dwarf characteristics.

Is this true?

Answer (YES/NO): NO